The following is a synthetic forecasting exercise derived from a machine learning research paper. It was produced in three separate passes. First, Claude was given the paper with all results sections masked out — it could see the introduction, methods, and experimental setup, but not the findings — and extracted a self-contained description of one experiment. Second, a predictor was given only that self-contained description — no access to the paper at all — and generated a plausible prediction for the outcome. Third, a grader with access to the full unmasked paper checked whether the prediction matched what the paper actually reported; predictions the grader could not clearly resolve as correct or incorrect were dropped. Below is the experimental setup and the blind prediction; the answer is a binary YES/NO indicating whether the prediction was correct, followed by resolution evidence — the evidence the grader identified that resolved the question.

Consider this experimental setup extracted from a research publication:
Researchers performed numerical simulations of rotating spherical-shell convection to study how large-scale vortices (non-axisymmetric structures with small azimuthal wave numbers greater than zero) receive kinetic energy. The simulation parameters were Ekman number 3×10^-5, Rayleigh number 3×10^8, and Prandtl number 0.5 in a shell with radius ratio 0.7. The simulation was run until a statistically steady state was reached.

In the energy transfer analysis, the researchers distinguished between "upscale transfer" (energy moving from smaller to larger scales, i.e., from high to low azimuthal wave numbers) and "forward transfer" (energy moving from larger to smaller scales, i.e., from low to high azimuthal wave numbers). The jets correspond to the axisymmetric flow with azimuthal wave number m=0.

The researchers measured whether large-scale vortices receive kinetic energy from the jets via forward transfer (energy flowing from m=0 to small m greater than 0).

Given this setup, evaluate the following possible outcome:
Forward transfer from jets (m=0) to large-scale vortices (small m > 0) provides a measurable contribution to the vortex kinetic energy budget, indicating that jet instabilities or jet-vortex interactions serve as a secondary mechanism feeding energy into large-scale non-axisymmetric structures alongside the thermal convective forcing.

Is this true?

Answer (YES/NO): YES